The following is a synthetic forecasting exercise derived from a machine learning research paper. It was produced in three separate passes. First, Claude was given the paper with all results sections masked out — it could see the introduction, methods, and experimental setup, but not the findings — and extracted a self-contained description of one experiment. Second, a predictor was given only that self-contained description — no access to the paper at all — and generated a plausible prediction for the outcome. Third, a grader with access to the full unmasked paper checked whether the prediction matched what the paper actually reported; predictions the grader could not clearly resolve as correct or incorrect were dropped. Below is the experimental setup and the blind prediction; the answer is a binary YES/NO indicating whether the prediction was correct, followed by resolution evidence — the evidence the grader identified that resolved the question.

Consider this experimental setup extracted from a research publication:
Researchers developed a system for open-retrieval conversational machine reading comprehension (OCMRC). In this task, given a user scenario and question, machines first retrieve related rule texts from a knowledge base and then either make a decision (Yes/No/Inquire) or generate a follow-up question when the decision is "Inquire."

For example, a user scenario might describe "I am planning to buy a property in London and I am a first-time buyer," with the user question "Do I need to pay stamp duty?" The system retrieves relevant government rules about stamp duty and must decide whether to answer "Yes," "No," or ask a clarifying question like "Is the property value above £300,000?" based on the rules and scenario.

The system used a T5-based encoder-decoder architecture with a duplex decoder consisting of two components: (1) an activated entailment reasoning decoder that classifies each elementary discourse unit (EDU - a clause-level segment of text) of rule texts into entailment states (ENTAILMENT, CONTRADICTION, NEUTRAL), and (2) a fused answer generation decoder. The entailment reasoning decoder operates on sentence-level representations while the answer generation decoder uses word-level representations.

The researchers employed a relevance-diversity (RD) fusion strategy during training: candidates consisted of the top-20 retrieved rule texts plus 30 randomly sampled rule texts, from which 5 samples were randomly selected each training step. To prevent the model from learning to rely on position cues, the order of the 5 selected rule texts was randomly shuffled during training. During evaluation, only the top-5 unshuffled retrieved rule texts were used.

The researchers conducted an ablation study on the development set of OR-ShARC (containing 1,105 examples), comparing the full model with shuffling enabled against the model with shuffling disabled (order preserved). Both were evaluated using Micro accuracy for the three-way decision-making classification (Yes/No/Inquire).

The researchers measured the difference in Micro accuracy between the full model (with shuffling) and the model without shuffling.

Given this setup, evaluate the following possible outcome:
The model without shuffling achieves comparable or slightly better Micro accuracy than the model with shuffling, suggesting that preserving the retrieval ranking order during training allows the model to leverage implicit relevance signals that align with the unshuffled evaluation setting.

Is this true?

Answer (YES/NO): NO